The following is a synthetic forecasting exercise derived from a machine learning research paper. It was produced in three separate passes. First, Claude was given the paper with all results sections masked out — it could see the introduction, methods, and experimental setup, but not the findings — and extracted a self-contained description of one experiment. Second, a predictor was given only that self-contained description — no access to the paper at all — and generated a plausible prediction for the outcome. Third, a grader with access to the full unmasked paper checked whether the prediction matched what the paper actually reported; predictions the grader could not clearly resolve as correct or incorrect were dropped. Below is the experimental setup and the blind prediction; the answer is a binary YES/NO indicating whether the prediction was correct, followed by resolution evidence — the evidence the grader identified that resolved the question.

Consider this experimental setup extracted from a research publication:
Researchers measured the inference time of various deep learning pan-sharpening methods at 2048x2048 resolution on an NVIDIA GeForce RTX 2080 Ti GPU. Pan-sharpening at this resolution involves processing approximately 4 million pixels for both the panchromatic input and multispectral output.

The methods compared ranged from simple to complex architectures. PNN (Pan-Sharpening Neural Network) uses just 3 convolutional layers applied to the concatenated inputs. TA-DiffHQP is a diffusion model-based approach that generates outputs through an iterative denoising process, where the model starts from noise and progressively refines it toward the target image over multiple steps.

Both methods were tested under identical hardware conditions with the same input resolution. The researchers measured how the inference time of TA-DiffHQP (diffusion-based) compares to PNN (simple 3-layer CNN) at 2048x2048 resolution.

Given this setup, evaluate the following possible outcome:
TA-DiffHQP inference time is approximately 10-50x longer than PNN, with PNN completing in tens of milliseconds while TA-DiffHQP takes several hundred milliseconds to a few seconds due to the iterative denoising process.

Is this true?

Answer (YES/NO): NO